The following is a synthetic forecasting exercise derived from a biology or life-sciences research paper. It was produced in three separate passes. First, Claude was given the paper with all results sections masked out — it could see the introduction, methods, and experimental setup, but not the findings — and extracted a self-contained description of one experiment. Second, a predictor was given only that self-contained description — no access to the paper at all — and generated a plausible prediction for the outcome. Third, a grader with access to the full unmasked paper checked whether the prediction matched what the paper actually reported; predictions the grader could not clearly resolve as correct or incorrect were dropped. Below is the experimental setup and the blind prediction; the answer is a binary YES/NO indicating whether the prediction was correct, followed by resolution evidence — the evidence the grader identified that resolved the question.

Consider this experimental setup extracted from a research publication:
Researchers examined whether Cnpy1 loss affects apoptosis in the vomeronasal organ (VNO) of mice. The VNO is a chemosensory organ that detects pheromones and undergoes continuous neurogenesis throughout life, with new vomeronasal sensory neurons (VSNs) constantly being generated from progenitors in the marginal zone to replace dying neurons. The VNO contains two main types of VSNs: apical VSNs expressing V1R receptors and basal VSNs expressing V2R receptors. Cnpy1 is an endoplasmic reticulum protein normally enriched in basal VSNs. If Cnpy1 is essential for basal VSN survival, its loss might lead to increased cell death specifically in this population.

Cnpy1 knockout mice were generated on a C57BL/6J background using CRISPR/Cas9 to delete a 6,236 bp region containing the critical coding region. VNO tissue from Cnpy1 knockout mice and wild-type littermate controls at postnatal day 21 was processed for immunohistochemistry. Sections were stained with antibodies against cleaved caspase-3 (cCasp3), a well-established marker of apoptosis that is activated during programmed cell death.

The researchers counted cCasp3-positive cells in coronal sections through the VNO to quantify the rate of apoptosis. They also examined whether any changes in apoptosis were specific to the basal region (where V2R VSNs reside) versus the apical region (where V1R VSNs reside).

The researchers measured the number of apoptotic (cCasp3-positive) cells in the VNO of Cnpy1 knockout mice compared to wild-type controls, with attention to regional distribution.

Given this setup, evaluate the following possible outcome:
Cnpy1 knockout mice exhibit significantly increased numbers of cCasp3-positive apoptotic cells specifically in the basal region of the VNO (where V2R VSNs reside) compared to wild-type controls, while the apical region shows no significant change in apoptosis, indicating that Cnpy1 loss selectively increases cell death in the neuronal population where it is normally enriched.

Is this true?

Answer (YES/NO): NO